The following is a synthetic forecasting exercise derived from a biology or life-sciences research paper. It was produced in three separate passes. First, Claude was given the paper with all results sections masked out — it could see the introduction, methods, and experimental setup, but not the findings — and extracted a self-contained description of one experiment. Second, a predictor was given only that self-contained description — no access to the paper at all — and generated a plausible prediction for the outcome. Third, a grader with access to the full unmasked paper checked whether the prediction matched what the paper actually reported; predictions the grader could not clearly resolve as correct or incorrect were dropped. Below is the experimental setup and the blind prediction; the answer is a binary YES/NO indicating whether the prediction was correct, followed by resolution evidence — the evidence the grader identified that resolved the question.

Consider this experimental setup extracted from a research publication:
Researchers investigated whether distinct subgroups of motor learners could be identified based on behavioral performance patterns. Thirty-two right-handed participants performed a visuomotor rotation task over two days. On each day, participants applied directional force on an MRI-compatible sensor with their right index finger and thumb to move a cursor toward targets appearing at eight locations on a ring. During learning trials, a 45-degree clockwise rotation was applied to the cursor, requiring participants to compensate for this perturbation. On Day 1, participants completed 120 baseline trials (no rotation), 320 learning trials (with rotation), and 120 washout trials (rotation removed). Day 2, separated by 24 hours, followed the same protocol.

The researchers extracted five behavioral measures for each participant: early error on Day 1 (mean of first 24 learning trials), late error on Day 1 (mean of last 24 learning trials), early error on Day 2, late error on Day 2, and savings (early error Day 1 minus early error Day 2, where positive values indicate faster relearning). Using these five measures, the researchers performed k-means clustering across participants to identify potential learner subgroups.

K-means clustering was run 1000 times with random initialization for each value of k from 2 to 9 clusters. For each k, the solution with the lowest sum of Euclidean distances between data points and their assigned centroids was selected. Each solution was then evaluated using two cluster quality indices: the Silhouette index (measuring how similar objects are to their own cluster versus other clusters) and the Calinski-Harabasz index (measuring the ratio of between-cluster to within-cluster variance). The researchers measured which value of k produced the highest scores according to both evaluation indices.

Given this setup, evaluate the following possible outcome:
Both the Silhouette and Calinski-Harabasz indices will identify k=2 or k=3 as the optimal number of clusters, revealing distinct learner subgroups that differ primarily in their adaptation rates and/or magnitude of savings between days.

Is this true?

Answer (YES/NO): YES